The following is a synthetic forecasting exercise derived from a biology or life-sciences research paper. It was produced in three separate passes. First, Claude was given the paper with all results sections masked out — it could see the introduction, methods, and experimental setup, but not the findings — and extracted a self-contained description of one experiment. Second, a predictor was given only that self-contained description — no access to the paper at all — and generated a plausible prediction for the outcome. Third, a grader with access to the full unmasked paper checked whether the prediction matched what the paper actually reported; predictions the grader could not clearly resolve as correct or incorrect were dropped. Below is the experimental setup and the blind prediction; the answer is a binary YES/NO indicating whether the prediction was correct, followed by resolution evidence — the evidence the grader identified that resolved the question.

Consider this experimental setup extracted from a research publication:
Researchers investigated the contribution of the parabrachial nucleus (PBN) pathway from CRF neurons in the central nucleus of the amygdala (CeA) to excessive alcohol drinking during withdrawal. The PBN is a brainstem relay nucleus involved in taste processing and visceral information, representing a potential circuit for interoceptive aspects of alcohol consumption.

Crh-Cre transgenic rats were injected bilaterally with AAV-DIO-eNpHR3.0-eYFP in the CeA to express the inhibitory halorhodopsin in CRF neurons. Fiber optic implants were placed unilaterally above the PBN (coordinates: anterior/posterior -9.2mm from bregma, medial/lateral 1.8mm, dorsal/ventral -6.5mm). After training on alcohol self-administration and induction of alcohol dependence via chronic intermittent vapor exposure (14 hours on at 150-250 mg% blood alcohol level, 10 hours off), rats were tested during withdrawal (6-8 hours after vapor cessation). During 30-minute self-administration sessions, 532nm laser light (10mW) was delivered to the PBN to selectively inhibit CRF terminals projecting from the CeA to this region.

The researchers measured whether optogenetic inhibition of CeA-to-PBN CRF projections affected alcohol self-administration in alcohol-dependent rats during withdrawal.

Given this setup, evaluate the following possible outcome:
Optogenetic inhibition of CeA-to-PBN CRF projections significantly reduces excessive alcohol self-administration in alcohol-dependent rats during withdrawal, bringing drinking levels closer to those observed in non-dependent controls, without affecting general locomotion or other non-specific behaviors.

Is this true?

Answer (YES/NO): NO